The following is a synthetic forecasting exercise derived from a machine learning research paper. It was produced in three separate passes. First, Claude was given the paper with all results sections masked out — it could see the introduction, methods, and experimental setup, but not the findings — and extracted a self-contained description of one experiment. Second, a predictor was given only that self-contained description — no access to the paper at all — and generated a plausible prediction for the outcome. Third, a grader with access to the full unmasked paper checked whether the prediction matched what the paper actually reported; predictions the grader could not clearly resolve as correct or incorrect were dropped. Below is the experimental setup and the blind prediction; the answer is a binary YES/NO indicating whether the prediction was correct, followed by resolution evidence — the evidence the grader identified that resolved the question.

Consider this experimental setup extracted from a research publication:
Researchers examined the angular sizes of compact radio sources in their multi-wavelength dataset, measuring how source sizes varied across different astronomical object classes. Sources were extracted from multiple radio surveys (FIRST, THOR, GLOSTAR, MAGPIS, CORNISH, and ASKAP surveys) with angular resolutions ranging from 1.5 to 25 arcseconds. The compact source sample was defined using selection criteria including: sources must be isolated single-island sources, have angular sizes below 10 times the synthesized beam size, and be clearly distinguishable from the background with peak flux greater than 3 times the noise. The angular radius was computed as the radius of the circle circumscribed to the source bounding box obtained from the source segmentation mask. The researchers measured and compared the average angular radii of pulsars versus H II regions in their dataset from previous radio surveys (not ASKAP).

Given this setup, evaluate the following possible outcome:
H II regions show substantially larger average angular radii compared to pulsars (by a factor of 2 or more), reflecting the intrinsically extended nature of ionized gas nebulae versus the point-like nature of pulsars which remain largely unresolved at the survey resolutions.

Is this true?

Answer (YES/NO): YES